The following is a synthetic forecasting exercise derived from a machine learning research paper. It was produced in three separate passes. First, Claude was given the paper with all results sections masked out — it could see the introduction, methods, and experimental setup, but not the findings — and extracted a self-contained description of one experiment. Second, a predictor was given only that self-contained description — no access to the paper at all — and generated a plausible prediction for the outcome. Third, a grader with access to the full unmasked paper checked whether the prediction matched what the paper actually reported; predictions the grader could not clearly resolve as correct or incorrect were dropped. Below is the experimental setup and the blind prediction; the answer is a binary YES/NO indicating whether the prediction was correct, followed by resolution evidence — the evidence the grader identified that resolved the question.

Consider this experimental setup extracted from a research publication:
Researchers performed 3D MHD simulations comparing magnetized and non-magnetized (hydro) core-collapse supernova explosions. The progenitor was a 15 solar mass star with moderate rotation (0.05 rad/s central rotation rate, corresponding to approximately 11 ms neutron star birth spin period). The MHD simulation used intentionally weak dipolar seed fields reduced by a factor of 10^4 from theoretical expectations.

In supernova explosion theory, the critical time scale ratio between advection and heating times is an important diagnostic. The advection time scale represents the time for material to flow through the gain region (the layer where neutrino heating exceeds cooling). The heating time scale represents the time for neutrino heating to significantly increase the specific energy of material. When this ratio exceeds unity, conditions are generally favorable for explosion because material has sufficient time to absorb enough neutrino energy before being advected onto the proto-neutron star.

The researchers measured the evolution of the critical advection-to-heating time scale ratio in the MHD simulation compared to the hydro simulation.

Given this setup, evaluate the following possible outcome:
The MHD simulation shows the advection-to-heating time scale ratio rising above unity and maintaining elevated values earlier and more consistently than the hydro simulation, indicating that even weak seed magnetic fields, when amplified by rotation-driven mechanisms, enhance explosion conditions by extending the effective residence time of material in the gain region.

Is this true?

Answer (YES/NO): NO